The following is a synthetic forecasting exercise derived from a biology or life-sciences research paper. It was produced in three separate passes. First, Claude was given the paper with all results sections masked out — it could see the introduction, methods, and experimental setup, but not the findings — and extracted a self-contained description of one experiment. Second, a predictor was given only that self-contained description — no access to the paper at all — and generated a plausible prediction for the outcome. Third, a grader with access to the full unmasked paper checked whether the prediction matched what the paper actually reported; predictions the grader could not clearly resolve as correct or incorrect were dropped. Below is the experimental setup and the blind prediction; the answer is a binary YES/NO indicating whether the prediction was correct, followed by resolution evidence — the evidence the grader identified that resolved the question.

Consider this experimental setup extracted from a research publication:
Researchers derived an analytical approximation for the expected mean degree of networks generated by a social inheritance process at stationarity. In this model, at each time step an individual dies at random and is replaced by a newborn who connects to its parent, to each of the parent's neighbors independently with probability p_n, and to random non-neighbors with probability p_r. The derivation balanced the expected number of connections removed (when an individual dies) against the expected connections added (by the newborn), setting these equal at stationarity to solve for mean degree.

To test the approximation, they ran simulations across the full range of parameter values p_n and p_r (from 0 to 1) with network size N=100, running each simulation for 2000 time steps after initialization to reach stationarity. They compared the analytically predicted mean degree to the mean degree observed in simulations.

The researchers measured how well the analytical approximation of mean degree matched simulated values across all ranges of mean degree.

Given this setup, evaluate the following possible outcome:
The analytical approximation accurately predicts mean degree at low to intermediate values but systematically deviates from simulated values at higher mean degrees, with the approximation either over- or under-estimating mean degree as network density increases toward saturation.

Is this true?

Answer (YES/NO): NO